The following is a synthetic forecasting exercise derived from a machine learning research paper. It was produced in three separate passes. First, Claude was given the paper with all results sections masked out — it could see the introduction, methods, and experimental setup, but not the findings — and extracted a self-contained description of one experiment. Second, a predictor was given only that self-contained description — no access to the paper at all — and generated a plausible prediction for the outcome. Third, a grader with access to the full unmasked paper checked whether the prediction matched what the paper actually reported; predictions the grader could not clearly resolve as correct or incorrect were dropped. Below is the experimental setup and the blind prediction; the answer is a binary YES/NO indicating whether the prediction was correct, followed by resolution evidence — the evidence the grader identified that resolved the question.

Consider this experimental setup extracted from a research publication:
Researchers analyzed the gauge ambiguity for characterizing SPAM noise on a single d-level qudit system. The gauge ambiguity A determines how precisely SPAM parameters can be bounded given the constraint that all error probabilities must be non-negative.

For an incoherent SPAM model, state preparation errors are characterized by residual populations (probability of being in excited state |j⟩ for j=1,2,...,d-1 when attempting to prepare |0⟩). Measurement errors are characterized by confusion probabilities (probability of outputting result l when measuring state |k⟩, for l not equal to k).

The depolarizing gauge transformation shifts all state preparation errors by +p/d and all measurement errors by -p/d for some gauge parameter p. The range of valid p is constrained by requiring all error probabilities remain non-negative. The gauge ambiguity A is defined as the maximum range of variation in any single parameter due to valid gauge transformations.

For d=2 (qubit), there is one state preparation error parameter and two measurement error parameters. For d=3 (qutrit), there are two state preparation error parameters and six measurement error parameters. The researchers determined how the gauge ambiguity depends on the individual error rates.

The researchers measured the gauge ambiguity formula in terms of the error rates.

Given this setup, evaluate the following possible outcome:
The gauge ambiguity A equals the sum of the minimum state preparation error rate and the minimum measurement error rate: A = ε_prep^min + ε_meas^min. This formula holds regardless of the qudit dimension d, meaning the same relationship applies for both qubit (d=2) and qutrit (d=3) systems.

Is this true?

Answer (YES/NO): YES